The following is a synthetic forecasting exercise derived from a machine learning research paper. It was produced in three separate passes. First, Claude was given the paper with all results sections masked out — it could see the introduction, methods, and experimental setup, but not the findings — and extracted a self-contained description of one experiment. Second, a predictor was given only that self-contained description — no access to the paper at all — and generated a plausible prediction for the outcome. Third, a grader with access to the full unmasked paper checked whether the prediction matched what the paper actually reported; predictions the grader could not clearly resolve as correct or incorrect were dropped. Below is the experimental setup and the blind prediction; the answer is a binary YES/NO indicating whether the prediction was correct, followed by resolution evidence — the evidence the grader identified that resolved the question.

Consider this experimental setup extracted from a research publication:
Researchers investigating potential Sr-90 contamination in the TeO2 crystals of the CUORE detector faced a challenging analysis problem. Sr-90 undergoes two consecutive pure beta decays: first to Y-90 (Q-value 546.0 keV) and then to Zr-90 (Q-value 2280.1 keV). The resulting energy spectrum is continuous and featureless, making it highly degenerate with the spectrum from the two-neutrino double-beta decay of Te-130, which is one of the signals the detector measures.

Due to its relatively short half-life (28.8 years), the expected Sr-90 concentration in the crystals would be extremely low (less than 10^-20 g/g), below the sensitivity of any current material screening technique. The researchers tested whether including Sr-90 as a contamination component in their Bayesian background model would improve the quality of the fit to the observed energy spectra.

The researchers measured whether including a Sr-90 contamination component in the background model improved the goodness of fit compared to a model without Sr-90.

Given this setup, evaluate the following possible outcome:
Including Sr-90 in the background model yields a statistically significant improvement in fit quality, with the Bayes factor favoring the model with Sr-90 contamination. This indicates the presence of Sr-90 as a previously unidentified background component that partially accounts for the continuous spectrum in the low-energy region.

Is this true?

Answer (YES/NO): NO